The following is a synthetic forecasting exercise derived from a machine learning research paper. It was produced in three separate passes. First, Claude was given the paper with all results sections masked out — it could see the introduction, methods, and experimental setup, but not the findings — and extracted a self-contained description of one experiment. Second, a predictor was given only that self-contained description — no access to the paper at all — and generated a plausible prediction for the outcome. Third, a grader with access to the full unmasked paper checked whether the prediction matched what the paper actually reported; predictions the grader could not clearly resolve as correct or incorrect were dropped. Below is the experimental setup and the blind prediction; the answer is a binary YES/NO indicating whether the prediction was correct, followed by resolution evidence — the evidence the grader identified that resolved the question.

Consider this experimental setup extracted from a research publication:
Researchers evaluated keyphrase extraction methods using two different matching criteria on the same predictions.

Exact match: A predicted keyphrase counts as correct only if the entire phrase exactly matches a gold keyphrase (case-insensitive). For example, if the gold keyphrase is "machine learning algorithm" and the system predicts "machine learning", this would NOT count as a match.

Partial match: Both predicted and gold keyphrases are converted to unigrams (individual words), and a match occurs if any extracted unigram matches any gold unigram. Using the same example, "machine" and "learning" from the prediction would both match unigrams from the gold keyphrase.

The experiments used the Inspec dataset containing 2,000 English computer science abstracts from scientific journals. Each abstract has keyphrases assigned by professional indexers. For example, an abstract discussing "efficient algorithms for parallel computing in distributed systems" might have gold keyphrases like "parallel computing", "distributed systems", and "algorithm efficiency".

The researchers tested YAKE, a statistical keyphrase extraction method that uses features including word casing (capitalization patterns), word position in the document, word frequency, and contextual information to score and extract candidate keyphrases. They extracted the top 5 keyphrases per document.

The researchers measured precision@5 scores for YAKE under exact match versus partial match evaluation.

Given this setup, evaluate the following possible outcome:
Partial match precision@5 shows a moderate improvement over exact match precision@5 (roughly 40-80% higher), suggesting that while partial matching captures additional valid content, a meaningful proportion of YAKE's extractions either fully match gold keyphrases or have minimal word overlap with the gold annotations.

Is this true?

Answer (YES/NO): NO